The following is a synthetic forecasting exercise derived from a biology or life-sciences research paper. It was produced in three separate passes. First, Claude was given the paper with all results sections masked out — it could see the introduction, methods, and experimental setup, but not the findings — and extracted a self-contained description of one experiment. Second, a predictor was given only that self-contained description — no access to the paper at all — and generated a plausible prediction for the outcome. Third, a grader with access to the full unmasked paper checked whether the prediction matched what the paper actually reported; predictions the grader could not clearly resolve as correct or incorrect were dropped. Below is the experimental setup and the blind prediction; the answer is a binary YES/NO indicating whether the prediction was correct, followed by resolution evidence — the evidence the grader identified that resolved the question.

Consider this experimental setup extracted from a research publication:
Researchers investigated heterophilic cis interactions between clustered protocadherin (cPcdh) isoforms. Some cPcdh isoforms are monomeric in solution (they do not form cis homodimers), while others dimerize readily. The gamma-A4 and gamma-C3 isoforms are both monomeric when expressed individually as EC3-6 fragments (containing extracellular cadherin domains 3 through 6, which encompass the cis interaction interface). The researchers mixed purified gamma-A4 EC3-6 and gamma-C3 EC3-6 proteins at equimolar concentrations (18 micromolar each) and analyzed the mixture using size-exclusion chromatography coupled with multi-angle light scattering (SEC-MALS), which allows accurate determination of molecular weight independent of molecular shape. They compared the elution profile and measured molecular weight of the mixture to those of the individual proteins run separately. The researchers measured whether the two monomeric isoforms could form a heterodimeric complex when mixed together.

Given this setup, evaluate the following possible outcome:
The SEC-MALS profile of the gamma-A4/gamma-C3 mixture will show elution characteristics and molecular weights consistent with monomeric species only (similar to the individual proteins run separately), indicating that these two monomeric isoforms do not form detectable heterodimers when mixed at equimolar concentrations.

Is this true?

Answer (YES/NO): NO